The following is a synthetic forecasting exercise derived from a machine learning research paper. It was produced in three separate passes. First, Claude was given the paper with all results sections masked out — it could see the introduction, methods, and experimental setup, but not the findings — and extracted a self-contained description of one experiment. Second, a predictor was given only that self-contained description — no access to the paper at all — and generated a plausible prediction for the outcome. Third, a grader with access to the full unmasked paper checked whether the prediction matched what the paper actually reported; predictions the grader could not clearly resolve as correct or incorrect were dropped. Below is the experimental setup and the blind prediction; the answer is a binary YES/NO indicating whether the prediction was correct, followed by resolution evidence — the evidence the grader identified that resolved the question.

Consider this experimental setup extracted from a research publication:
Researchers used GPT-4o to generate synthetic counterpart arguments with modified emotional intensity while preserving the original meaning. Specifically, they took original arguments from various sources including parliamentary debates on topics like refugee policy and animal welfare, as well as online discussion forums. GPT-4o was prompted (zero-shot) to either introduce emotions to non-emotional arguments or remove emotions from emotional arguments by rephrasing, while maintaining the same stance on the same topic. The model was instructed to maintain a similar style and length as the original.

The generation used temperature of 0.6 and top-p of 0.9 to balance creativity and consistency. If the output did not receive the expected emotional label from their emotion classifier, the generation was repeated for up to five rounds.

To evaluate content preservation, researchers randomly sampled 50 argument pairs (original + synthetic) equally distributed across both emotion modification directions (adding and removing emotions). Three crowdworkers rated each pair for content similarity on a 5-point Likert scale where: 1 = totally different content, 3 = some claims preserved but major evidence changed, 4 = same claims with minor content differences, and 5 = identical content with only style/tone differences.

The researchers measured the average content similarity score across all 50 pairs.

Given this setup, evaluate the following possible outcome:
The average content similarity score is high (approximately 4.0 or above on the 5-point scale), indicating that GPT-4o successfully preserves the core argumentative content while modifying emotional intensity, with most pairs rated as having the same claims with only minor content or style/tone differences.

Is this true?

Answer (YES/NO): YES